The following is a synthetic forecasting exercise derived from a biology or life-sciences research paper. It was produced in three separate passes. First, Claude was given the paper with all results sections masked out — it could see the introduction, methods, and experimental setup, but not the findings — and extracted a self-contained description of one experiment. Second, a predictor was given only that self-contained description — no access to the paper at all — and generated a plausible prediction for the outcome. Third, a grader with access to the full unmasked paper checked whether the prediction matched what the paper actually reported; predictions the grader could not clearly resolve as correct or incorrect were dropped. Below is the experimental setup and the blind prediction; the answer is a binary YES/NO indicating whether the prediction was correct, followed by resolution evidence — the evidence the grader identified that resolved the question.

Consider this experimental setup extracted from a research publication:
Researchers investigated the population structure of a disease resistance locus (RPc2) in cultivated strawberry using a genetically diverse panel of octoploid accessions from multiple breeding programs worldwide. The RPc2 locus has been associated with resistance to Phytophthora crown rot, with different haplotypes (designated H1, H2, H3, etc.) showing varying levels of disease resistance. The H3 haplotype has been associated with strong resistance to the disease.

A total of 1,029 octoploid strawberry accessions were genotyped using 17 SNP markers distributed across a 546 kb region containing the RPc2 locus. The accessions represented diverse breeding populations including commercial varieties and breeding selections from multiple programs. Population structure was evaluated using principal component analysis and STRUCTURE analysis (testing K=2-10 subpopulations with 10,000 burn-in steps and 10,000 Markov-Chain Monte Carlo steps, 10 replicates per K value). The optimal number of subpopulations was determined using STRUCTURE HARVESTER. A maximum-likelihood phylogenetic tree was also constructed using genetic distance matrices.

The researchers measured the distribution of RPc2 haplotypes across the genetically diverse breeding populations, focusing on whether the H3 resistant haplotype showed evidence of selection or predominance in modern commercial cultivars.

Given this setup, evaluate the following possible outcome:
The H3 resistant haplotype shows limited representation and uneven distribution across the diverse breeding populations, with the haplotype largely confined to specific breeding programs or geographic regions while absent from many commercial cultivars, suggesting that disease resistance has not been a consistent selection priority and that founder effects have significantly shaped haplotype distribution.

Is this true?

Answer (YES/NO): NO